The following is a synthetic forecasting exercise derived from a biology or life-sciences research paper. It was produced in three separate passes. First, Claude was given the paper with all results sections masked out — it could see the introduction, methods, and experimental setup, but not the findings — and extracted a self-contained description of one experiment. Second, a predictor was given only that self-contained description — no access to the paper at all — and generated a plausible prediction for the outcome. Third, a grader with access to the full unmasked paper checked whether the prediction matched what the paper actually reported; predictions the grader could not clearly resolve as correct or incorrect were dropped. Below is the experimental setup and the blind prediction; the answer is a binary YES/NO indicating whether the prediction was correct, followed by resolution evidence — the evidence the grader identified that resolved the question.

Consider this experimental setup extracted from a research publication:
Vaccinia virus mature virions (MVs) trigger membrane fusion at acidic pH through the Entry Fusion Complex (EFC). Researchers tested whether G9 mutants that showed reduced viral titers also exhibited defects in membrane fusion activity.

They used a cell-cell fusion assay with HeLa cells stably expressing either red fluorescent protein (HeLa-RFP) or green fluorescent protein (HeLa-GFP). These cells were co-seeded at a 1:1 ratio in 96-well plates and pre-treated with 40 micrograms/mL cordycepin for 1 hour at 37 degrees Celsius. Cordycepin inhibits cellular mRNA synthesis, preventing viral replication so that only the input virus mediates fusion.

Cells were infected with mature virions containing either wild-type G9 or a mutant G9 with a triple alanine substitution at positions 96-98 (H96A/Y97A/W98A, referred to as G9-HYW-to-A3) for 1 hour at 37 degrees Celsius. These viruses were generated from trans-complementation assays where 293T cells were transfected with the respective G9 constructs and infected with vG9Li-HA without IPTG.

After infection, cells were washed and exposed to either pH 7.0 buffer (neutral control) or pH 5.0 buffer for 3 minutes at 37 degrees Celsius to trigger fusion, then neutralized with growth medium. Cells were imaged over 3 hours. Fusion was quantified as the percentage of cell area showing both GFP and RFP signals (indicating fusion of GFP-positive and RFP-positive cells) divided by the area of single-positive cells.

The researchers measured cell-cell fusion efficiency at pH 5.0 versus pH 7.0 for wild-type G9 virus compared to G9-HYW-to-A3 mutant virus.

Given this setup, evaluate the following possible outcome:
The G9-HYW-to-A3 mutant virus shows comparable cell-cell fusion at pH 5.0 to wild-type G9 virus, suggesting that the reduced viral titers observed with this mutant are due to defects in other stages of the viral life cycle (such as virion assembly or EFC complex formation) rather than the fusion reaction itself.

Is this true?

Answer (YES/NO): NO